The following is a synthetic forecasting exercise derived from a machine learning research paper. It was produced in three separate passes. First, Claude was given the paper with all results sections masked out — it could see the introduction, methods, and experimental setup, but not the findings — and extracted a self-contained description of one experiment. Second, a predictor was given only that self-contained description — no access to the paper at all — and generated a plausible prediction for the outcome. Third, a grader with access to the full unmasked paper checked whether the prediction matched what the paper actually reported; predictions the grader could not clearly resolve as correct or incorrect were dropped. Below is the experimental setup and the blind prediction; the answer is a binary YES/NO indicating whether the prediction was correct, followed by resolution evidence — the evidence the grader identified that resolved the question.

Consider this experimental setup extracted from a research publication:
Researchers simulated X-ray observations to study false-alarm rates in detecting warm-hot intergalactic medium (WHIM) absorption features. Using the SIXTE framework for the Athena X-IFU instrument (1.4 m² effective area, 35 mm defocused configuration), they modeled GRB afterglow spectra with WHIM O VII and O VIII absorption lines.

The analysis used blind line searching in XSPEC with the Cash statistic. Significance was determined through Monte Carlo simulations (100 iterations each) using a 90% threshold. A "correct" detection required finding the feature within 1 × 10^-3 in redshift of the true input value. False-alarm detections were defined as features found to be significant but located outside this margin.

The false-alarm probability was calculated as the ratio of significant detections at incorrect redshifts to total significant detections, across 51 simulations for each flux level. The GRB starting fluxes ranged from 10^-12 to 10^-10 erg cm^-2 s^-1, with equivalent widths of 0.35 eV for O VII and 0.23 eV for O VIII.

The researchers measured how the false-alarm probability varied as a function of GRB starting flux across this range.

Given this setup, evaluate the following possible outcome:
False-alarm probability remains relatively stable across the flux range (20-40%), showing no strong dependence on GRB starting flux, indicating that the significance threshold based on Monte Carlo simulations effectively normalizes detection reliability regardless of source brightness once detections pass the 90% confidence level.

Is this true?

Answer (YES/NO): NO